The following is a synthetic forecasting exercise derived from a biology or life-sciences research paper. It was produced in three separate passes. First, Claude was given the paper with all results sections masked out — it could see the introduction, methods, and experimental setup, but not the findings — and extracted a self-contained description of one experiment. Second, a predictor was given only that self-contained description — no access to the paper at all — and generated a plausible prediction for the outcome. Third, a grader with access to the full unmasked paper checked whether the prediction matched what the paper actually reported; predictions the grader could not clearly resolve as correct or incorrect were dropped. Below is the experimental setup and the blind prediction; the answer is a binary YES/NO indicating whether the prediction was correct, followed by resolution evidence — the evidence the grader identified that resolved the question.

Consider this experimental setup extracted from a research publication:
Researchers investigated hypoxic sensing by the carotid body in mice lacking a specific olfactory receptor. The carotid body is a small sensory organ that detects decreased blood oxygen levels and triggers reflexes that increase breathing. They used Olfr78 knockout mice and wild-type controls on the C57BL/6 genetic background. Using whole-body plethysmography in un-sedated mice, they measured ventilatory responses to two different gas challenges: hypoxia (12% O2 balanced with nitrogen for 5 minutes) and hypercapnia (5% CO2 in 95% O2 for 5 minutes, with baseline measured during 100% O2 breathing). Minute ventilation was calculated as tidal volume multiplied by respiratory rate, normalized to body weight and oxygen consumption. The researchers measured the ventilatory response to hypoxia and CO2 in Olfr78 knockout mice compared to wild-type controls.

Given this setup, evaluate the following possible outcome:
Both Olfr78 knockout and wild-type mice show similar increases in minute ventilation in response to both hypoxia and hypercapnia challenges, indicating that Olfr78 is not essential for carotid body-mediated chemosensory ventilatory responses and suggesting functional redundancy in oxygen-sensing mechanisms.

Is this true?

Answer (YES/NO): NO